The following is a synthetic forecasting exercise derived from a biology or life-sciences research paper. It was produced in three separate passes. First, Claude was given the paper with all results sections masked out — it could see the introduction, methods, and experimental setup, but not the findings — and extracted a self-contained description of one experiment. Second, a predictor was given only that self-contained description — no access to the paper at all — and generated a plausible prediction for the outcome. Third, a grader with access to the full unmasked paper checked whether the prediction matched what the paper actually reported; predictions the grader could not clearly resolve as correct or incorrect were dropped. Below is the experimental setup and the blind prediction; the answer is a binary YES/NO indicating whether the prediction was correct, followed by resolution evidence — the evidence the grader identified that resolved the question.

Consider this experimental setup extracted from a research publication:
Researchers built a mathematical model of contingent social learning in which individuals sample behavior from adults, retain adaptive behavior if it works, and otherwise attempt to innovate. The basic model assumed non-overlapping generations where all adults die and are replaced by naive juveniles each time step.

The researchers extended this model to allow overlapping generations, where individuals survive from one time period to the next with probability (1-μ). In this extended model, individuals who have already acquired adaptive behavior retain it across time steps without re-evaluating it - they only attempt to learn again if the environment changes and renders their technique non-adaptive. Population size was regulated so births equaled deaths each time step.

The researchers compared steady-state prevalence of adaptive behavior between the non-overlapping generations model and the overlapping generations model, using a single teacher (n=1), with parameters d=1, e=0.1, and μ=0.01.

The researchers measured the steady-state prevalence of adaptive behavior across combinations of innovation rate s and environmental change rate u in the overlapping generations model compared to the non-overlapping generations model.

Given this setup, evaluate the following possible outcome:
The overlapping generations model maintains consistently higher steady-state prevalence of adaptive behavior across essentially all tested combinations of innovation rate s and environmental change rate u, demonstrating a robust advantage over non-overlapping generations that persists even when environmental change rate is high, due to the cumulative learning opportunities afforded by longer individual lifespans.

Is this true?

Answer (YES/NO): YES